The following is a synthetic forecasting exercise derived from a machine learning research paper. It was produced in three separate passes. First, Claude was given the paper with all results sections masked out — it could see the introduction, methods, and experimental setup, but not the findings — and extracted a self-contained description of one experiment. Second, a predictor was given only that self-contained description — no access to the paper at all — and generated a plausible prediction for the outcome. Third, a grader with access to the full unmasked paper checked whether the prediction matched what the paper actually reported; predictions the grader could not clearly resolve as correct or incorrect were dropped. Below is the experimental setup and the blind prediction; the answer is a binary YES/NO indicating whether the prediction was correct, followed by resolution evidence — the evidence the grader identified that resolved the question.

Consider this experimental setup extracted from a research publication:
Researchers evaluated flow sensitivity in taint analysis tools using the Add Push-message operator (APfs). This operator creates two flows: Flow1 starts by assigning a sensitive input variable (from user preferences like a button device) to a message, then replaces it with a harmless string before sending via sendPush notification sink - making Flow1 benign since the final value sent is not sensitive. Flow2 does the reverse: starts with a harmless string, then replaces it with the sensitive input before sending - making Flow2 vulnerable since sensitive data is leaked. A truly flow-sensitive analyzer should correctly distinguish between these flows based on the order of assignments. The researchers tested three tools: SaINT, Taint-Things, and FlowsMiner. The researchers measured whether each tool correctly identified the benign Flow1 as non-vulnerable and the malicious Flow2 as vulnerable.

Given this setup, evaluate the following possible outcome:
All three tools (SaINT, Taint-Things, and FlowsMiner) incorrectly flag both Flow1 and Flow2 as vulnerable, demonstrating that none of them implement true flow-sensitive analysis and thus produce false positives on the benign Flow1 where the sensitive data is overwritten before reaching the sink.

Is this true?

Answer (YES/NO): NO